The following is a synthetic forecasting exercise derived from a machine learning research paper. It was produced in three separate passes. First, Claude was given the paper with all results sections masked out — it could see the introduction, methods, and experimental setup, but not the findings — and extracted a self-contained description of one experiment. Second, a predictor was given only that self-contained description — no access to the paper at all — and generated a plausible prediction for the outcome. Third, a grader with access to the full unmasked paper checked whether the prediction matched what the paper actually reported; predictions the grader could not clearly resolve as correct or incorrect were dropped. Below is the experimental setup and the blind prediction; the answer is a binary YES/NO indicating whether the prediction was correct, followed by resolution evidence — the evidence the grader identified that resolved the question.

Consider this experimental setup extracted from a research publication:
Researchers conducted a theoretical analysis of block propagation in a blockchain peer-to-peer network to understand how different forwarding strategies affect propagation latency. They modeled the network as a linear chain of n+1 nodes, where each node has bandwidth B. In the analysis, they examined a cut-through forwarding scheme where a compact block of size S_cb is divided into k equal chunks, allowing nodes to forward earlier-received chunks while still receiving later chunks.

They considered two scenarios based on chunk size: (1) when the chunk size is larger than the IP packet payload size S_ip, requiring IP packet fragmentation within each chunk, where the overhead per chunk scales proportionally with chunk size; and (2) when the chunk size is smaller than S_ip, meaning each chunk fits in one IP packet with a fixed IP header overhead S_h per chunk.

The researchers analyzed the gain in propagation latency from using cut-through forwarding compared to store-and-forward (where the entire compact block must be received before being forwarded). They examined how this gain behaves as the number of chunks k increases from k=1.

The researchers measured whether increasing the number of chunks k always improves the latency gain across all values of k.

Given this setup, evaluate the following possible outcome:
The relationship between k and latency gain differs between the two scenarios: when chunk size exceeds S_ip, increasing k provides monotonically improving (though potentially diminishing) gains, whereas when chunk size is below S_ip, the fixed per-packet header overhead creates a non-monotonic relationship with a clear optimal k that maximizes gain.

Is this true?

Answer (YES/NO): YES